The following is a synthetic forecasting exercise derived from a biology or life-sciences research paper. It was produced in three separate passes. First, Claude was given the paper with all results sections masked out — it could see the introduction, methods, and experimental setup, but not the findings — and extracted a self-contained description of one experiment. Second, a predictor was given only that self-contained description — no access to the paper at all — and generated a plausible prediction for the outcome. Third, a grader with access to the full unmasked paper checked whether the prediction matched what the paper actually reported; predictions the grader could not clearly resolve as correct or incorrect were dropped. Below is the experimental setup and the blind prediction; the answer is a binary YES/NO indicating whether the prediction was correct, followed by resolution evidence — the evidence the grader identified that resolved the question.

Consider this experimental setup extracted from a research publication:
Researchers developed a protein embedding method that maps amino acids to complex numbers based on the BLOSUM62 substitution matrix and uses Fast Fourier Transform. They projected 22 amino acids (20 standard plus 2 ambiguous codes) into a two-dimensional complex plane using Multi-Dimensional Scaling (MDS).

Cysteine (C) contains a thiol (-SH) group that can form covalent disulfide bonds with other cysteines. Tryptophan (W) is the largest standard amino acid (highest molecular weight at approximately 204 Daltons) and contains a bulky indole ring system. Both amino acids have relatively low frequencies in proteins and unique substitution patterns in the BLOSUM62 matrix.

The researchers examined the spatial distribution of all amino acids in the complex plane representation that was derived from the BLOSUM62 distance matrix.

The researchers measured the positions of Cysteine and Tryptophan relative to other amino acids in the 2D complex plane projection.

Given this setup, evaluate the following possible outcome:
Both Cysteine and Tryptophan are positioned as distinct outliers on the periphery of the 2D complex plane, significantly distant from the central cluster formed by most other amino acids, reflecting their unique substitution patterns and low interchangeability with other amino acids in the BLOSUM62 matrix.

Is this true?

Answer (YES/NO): YES